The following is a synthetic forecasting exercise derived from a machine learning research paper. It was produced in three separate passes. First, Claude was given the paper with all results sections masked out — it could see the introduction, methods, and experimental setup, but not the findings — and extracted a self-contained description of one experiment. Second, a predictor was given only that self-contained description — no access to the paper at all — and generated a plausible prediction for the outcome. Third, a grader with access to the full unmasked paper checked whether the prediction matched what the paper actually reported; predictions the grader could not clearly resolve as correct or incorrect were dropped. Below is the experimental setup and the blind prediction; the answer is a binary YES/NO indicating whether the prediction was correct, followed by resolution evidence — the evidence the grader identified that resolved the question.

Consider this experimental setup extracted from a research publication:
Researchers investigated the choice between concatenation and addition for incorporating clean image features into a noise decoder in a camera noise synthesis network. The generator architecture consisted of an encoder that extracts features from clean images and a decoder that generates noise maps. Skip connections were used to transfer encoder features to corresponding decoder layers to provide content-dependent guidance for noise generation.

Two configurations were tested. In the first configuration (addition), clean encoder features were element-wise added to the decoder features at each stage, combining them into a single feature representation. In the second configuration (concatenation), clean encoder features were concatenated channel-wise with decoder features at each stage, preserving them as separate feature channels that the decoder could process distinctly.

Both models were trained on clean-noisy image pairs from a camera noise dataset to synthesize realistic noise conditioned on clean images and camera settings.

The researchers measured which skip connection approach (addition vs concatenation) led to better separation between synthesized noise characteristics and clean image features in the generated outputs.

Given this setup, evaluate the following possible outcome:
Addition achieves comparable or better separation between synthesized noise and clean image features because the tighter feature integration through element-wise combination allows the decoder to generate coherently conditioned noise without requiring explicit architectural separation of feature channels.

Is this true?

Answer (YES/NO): NO